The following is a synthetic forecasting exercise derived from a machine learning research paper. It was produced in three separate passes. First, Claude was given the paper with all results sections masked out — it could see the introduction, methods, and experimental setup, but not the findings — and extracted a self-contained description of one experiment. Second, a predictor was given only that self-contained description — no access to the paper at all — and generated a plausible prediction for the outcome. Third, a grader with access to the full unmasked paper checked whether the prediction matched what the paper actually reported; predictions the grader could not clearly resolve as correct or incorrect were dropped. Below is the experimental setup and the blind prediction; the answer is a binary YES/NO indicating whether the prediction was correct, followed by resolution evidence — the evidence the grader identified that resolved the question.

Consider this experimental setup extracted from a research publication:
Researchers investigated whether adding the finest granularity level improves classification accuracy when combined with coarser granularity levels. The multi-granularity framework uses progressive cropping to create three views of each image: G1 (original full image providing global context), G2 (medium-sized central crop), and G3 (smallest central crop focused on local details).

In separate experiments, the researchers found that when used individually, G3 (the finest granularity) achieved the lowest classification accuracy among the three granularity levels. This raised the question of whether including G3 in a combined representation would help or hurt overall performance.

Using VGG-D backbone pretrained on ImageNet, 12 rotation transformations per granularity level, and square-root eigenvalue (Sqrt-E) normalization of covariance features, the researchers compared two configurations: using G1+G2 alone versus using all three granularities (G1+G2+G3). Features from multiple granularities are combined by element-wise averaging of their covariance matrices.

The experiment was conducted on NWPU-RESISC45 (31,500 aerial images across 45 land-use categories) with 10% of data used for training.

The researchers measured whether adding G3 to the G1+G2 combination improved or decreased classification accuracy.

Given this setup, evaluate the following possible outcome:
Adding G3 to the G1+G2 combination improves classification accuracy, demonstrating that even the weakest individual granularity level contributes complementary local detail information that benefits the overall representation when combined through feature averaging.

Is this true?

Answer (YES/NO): YES